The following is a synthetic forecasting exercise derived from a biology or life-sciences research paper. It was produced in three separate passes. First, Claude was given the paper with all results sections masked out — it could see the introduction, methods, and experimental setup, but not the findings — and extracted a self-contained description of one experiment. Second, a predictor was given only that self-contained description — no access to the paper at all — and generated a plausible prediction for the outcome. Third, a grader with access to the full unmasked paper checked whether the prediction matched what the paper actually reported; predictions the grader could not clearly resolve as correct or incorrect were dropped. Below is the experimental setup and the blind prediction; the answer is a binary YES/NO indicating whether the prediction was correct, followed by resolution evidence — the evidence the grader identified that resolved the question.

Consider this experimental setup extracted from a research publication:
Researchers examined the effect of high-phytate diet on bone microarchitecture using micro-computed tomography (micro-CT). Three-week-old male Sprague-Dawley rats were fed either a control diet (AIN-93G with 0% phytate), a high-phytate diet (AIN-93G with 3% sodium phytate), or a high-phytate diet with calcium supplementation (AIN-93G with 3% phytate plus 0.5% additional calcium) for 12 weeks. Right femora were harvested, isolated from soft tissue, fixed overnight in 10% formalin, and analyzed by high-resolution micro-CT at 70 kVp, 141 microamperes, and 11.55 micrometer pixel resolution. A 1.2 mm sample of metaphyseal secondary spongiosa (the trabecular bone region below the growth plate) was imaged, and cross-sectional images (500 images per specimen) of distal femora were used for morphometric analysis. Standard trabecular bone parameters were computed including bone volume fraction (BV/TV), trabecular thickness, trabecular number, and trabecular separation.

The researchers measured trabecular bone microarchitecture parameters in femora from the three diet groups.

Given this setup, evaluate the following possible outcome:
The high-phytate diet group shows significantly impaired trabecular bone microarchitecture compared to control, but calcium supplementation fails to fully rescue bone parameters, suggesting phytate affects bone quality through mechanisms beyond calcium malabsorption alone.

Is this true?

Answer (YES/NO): NO